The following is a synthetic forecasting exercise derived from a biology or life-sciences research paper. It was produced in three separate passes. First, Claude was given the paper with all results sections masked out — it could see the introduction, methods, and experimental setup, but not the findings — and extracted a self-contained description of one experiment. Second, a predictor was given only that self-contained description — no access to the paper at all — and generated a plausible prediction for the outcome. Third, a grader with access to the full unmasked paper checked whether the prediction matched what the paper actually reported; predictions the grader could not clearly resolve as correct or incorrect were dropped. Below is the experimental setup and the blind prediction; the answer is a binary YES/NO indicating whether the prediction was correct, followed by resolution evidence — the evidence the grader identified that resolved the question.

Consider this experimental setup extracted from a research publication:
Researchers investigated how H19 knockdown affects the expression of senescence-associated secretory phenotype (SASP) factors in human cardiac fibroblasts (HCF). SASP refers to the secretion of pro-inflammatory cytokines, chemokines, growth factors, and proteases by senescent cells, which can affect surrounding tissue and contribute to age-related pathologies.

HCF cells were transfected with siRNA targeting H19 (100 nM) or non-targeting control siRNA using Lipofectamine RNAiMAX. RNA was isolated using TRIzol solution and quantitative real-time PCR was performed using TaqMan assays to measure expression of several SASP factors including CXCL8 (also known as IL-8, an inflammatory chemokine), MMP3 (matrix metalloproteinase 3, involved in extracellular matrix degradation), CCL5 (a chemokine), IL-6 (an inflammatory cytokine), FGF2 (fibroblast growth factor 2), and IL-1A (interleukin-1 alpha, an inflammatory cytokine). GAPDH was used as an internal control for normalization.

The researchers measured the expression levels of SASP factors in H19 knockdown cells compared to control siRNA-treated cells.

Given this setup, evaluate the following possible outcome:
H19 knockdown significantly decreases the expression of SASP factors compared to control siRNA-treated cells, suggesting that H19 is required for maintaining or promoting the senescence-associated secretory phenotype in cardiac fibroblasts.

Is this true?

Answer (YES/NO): NO